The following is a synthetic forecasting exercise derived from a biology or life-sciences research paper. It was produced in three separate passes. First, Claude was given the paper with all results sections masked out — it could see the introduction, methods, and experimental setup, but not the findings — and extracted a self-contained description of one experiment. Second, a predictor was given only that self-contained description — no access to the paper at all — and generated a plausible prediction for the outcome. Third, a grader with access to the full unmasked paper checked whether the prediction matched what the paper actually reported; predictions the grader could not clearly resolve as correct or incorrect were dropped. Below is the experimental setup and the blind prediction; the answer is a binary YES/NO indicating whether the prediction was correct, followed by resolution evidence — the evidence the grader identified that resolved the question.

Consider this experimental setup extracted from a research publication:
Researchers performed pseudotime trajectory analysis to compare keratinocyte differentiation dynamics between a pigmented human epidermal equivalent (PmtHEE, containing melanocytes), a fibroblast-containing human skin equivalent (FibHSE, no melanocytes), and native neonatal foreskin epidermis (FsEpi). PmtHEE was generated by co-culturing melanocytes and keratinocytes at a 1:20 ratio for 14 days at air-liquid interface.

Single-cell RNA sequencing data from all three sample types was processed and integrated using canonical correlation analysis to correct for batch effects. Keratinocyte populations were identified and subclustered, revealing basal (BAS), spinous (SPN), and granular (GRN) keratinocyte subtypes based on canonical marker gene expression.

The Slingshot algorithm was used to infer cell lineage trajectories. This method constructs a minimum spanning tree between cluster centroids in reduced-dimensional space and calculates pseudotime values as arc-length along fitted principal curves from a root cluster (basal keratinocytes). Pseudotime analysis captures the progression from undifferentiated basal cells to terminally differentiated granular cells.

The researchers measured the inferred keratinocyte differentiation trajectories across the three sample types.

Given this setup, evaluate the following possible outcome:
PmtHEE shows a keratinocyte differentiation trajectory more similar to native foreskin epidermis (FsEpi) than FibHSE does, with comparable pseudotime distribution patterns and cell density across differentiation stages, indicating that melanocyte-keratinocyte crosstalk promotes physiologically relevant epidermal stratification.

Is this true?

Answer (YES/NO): NO